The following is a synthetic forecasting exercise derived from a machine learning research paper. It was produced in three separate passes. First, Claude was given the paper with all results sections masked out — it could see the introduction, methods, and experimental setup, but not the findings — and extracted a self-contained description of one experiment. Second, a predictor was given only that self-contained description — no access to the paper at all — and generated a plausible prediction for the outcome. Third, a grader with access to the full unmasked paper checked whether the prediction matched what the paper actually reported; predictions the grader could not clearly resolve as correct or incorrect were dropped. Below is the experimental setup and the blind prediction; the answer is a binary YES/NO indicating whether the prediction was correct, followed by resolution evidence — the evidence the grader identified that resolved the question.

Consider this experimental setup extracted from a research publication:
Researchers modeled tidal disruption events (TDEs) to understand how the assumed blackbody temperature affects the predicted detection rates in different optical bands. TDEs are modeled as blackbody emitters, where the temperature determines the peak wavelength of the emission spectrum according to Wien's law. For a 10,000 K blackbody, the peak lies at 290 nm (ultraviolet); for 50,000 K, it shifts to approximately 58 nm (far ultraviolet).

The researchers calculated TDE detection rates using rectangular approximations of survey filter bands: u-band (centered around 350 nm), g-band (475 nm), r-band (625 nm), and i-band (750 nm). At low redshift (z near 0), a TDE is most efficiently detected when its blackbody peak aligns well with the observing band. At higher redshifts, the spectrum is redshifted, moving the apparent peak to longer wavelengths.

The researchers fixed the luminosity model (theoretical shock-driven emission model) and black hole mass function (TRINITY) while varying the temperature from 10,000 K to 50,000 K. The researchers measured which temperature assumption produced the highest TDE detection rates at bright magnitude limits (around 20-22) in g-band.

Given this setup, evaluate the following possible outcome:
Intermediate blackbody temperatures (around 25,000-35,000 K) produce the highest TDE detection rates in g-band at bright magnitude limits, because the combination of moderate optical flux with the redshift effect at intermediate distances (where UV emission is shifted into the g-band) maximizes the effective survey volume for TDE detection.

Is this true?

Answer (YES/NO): NO